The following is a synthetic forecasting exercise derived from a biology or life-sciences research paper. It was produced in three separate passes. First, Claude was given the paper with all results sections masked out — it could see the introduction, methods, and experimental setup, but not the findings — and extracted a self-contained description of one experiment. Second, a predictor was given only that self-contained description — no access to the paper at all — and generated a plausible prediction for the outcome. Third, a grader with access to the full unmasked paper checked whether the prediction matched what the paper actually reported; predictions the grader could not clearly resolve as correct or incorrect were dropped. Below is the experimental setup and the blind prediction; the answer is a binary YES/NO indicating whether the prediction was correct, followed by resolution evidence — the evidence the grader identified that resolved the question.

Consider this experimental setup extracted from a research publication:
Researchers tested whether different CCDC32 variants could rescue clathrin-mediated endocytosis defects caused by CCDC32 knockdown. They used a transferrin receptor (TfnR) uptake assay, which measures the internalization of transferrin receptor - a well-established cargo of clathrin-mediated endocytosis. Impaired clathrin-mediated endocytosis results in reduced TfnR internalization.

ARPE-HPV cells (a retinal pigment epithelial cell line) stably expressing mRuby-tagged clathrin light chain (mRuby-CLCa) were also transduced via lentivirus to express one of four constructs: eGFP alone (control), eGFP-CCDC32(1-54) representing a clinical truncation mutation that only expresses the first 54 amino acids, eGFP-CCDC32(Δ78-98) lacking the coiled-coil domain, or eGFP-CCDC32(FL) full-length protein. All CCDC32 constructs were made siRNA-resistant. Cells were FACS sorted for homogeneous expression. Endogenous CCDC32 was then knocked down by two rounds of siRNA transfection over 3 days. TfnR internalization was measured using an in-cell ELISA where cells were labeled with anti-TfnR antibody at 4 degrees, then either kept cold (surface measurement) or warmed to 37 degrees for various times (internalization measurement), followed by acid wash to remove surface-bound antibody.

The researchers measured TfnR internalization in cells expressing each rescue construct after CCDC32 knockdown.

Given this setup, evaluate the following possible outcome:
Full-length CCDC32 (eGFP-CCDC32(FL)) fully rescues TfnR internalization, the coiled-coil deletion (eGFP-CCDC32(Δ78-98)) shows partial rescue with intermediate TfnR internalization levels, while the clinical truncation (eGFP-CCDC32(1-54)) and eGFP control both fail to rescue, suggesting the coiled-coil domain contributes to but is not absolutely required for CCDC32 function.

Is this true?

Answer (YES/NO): NO